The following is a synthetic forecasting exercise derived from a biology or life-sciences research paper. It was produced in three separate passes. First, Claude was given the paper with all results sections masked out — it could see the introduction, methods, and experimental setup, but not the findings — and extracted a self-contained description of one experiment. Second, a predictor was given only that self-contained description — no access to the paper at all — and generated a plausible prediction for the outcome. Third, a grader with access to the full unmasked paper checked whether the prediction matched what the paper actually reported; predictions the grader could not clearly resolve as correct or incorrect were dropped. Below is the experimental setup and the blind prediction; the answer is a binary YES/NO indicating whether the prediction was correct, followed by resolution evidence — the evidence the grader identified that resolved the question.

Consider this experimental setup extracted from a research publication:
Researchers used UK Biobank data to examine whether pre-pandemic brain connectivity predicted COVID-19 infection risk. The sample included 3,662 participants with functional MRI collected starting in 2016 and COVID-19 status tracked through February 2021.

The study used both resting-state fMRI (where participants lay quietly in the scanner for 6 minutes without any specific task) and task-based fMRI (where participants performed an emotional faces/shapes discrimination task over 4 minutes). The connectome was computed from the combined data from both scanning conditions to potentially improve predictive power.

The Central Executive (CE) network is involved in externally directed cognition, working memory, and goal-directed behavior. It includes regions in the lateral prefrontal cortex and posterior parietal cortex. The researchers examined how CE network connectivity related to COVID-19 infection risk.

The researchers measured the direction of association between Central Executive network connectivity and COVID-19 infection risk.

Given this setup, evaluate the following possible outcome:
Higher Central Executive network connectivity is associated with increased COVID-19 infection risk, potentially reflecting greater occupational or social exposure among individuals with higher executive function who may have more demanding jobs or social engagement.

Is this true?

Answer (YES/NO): NO